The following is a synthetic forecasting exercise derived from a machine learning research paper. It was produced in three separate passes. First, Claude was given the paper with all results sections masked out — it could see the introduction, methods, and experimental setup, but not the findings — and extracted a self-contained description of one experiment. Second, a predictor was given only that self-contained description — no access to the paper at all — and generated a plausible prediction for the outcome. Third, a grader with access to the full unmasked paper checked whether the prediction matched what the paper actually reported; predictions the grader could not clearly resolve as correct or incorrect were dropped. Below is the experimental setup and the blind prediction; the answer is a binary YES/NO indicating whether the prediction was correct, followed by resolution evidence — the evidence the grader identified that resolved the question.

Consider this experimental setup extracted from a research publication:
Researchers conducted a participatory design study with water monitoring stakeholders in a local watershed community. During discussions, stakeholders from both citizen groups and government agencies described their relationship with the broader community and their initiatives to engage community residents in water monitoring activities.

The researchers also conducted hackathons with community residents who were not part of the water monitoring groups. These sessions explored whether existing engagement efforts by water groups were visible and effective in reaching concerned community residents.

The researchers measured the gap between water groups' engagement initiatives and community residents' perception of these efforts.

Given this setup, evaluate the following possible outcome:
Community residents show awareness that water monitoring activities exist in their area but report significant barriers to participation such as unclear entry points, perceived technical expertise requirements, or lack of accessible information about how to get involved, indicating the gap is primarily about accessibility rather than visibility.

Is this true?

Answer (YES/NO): NO